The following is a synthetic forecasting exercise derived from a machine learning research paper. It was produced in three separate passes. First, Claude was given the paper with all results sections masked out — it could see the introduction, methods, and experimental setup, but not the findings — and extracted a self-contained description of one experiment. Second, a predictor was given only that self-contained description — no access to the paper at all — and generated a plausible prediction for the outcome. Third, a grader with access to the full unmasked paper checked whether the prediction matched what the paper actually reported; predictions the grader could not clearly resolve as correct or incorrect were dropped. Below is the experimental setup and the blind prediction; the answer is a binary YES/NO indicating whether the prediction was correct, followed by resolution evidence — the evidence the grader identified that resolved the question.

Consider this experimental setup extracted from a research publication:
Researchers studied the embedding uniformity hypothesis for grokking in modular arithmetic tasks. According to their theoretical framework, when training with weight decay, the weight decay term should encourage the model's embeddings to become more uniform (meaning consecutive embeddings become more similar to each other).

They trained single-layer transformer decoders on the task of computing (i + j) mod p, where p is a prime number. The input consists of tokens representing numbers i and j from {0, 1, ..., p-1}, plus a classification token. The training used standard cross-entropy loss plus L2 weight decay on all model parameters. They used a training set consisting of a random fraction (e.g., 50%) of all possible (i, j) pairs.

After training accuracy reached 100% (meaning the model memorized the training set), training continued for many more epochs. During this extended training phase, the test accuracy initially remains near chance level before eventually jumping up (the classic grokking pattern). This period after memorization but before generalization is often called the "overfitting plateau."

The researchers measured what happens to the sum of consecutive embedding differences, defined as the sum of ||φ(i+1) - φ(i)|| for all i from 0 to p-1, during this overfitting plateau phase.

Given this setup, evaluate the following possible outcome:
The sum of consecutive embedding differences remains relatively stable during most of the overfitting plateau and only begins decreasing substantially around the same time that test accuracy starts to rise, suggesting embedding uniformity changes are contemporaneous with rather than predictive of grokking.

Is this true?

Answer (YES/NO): YES